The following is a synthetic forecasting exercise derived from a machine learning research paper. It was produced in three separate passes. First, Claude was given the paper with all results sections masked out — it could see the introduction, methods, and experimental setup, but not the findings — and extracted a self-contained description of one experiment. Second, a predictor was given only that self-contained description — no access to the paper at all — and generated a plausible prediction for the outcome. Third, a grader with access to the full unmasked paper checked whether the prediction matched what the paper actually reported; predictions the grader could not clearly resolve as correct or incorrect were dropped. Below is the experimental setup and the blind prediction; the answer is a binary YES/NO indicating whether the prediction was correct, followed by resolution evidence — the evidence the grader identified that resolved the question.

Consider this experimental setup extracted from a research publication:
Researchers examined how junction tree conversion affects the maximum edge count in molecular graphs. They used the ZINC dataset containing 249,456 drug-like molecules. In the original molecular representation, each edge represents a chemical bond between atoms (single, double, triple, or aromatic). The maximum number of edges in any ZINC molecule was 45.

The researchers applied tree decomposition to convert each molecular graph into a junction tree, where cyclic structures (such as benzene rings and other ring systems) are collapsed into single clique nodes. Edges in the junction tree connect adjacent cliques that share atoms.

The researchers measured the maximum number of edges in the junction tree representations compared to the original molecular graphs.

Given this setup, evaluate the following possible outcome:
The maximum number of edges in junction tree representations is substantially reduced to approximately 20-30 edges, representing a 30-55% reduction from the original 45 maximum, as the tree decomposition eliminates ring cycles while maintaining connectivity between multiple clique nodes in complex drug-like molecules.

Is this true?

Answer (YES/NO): YES